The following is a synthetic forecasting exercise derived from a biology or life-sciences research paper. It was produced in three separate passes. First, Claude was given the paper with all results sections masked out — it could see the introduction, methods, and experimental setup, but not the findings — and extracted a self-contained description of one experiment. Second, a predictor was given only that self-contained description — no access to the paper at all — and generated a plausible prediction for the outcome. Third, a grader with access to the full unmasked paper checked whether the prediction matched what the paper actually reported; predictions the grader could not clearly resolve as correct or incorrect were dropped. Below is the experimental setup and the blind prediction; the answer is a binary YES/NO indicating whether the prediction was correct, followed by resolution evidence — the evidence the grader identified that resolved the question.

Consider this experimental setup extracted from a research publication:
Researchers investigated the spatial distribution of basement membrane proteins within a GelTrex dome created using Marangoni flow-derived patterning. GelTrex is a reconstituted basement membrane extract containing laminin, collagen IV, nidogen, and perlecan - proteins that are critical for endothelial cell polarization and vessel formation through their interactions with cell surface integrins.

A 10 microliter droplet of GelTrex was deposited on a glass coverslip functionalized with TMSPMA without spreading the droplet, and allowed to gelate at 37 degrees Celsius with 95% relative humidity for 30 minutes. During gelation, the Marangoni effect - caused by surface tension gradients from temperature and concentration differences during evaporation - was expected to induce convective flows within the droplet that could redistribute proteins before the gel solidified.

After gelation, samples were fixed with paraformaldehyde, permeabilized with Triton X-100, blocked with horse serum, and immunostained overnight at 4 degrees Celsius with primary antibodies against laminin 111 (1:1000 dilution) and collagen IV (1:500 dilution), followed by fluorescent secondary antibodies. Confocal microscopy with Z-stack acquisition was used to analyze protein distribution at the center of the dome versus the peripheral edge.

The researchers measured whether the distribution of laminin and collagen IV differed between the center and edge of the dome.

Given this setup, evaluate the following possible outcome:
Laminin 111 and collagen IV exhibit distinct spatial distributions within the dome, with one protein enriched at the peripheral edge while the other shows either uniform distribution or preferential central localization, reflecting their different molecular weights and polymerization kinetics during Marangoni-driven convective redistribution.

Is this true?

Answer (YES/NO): NO